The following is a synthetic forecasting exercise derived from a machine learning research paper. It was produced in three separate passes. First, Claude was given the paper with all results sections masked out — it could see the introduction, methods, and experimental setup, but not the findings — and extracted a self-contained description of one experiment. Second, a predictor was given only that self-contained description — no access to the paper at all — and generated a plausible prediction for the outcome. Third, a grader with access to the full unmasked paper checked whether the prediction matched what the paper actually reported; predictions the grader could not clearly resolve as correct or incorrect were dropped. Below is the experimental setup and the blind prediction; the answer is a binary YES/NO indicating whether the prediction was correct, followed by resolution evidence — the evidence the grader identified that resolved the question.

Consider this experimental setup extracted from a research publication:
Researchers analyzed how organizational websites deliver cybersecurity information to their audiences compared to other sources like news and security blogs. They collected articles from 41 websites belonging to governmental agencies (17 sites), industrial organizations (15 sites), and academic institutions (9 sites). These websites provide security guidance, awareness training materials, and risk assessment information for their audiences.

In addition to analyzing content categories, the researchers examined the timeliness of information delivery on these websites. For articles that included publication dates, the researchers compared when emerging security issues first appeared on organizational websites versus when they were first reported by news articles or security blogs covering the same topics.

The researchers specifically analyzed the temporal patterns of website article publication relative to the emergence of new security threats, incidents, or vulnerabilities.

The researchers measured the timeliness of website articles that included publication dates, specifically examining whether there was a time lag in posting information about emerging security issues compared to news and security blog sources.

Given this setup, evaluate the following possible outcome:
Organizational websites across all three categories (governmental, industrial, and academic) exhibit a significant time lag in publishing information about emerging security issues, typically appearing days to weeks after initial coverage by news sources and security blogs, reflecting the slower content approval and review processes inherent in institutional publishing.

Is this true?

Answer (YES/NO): NO